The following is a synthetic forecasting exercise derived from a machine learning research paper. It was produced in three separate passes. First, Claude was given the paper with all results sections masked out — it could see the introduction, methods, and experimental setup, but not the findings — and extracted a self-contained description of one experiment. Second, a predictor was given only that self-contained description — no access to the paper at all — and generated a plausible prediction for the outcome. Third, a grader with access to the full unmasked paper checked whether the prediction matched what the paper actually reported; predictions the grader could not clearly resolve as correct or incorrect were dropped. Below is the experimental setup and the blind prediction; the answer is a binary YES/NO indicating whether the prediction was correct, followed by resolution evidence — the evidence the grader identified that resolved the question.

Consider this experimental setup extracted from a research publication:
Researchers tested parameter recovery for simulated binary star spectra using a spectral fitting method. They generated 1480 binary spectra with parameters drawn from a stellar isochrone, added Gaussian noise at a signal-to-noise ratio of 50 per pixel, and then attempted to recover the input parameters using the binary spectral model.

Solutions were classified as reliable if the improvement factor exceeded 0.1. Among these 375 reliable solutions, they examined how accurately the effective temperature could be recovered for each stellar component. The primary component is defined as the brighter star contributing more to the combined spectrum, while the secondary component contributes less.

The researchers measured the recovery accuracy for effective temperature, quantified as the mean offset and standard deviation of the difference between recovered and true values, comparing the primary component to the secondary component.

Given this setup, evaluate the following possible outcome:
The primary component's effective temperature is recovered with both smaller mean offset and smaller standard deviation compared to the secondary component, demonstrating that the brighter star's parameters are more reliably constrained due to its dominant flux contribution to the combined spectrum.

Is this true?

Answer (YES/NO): NO